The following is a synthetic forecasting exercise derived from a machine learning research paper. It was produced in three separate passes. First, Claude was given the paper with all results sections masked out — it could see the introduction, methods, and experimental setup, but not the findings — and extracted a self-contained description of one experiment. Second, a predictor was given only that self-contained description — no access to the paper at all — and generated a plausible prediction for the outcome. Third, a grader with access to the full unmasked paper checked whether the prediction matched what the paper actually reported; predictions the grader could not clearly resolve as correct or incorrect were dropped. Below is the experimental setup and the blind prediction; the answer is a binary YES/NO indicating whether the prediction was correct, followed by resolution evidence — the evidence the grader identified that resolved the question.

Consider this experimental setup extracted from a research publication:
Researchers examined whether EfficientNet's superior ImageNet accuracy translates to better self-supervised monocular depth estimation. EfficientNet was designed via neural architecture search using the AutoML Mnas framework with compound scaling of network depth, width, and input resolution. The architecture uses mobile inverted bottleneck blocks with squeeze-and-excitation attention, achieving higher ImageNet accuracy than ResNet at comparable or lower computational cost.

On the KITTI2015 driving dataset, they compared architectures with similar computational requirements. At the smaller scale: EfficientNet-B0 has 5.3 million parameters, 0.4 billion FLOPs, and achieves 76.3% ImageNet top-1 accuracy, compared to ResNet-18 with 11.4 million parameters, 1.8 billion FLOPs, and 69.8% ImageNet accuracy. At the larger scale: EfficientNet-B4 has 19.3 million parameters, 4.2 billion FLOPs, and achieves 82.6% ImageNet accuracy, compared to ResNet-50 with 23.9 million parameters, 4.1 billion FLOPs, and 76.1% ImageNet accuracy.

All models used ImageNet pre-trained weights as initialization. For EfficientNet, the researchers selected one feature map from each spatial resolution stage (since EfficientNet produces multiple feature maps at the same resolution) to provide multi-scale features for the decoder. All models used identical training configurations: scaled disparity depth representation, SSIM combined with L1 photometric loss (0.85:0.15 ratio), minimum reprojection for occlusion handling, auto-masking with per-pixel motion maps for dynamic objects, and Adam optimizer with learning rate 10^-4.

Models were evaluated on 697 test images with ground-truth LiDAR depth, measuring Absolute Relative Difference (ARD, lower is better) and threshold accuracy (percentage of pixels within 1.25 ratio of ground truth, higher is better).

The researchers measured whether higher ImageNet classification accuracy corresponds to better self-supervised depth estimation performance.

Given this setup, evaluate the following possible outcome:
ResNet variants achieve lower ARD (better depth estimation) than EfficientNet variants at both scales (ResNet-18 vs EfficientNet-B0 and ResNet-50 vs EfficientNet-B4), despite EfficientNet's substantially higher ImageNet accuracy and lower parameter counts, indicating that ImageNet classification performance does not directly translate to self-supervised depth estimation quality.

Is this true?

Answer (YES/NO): YES